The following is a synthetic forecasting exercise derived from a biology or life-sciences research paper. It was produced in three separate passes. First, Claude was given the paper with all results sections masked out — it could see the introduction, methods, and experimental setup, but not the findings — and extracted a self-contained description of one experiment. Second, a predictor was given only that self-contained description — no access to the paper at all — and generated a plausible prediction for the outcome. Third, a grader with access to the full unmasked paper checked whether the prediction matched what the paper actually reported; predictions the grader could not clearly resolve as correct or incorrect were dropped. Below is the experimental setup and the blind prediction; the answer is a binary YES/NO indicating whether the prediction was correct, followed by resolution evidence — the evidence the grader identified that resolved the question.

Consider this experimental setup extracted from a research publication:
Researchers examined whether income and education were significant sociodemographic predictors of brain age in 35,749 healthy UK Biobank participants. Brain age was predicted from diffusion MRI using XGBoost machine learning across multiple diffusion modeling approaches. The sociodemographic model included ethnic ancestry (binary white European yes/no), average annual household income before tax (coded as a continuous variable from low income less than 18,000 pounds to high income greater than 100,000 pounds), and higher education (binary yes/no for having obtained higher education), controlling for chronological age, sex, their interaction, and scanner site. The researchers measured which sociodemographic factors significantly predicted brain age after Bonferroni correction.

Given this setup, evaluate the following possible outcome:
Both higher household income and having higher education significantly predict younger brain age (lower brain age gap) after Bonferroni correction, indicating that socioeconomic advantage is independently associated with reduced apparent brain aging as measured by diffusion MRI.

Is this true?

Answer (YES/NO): NO